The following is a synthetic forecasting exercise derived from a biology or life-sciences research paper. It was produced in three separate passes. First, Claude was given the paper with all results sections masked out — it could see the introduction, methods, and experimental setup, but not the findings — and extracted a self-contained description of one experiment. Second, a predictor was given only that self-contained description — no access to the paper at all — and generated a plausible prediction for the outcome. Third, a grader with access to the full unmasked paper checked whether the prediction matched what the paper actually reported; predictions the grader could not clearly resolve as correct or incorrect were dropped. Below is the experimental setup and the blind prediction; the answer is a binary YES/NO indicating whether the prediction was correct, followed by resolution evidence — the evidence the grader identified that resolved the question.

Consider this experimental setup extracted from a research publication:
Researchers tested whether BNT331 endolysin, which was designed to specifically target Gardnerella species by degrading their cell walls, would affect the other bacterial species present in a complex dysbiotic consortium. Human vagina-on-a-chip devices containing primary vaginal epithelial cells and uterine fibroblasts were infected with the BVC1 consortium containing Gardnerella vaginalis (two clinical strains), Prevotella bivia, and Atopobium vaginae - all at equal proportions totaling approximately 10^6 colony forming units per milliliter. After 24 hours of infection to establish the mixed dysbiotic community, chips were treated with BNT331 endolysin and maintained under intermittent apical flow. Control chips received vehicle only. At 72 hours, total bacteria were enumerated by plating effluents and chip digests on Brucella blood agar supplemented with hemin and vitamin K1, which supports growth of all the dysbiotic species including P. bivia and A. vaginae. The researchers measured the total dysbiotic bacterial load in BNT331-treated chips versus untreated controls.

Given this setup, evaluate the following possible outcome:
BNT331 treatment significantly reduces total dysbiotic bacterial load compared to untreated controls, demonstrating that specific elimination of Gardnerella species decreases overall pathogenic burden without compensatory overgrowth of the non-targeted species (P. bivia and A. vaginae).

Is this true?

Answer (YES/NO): YES